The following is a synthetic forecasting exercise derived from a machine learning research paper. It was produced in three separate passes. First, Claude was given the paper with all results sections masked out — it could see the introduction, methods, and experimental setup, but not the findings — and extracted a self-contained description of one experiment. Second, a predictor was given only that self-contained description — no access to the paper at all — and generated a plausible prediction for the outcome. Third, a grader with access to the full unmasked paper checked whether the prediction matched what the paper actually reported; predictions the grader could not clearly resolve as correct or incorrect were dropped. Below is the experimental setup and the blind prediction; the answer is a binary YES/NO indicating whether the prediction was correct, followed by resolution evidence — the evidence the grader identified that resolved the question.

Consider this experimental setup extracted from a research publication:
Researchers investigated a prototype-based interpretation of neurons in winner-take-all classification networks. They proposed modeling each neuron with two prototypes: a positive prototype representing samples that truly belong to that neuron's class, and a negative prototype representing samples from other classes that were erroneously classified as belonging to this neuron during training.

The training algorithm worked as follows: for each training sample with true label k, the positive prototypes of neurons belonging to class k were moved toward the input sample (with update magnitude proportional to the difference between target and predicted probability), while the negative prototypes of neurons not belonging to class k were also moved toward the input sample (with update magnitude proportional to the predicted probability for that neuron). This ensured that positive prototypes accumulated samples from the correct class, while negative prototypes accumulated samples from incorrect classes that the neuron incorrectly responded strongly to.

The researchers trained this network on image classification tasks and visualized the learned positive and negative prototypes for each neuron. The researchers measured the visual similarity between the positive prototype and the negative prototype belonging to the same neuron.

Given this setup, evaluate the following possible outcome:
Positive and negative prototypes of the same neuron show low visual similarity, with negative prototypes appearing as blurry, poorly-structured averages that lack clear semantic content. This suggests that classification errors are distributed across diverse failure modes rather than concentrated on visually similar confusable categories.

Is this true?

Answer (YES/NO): NO